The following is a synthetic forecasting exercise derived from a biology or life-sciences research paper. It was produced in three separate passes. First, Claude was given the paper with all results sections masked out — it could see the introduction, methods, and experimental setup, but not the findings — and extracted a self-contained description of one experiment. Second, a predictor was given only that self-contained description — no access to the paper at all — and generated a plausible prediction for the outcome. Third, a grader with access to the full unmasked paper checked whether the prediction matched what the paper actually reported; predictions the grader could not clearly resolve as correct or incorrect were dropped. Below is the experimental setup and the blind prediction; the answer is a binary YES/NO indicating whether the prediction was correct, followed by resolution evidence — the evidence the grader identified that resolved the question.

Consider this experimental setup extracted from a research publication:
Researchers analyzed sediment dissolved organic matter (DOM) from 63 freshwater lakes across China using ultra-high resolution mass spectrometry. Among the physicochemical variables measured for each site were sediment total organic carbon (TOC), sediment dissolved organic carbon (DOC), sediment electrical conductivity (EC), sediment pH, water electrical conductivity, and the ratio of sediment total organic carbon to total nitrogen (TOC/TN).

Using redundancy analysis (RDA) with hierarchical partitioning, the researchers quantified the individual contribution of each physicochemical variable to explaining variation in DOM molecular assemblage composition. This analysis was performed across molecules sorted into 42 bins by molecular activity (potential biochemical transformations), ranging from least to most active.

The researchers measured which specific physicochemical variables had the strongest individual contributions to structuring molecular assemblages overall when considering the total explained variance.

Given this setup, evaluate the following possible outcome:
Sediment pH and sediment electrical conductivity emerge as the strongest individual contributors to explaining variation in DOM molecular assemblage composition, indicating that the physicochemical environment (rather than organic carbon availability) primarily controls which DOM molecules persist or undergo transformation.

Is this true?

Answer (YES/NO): NO